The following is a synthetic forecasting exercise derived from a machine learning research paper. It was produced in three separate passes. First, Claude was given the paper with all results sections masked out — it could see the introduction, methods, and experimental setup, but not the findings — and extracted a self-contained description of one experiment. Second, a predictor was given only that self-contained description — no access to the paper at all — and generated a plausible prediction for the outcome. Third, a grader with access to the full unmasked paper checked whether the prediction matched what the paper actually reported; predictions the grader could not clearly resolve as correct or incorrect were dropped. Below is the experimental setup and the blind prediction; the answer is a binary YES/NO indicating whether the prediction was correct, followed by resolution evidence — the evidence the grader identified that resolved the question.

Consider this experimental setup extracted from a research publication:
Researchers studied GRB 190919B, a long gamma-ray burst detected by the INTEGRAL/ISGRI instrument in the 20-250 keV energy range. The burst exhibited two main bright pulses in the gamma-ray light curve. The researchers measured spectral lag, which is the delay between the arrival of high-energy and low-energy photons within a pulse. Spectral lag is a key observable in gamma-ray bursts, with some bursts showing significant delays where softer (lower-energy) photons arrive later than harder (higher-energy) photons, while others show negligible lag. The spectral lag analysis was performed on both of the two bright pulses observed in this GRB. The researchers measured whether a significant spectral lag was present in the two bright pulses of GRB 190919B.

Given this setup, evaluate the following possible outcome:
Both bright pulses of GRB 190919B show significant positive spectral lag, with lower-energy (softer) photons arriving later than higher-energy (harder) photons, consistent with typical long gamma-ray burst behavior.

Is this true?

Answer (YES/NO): NO